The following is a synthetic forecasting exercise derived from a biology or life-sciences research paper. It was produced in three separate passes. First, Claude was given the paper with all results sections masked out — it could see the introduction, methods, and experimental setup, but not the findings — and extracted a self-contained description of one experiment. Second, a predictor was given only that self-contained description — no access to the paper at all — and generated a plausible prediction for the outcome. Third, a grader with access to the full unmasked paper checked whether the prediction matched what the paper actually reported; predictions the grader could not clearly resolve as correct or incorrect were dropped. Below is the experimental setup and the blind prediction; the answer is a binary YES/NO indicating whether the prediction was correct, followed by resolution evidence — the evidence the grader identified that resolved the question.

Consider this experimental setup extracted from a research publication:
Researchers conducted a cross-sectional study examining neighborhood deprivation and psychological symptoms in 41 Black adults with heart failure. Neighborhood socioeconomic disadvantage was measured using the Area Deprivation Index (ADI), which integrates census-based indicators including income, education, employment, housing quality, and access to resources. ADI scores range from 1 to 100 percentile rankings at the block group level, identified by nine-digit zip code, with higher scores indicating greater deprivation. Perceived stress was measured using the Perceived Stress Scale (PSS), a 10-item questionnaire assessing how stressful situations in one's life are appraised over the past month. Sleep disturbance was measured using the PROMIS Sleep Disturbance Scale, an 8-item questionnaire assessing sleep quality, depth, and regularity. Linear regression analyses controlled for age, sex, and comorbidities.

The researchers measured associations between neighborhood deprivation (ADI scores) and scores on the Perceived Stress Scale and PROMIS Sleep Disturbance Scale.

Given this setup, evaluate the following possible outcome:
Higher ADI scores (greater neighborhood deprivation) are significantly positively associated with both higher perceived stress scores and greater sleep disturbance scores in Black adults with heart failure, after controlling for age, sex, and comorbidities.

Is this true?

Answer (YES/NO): YES